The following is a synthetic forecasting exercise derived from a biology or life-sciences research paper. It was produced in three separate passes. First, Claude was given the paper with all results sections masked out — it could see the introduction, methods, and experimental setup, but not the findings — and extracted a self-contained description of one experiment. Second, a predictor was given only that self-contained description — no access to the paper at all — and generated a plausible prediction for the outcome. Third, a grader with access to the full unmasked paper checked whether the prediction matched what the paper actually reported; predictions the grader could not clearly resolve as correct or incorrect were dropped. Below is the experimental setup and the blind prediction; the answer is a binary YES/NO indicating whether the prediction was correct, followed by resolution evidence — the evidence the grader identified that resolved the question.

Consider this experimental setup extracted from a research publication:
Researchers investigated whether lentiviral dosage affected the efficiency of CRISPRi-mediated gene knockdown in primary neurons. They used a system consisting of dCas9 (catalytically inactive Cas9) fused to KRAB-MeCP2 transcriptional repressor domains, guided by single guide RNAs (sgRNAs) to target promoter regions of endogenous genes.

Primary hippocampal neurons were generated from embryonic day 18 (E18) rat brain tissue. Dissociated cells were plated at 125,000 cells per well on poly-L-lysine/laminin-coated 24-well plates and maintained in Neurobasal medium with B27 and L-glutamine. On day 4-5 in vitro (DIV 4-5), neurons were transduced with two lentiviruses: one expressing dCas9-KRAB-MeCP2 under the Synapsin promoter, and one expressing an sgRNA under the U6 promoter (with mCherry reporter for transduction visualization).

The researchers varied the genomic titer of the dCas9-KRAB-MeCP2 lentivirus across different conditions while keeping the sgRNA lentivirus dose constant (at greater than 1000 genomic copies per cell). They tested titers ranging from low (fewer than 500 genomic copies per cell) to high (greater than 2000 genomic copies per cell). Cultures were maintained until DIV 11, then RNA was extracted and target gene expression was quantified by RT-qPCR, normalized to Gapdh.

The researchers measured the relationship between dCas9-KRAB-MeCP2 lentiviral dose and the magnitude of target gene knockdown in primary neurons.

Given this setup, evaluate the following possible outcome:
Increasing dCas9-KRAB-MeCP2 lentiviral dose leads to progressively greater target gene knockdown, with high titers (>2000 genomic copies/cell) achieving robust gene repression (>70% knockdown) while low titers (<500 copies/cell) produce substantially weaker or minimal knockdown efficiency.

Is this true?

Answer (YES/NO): NO